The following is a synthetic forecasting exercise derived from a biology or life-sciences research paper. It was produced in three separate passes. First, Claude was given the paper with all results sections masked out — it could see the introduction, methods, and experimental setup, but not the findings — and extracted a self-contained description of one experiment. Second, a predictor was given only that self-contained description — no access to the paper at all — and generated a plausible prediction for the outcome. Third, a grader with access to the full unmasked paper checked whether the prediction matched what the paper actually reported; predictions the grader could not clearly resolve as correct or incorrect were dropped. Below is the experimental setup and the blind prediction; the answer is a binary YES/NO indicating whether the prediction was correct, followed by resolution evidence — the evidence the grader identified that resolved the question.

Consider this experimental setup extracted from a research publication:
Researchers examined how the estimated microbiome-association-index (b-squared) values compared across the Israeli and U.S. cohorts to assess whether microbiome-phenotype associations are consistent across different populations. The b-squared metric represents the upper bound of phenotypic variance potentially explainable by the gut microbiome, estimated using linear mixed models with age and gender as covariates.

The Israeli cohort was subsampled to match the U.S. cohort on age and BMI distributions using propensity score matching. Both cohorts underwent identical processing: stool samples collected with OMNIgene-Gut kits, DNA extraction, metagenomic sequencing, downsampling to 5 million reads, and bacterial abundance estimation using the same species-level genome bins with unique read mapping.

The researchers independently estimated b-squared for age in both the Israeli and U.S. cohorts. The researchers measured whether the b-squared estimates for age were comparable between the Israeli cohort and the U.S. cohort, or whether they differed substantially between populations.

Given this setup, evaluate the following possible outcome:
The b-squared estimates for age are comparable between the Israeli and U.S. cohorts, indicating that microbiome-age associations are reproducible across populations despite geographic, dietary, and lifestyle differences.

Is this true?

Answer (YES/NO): YES